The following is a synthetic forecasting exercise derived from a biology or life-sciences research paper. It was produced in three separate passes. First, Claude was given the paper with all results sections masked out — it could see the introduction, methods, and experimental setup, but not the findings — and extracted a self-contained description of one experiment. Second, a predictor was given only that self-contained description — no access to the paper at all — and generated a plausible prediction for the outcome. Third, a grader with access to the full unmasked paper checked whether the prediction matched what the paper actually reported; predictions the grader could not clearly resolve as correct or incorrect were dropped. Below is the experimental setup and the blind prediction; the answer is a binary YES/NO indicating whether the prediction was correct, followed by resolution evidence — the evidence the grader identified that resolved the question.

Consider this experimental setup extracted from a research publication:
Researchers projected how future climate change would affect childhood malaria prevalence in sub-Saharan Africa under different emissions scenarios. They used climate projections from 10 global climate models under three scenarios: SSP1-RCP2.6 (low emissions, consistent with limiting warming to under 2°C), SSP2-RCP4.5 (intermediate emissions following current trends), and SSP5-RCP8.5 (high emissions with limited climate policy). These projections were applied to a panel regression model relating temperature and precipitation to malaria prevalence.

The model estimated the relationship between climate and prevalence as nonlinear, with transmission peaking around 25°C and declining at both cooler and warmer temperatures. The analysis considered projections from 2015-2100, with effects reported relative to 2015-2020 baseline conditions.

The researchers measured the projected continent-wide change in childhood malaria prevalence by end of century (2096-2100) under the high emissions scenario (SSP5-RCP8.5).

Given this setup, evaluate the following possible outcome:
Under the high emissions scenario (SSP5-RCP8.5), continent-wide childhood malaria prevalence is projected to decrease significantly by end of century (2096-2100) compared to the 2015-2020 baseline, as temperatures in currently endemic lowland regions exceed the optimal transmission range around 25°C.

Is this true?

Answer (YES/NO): YES